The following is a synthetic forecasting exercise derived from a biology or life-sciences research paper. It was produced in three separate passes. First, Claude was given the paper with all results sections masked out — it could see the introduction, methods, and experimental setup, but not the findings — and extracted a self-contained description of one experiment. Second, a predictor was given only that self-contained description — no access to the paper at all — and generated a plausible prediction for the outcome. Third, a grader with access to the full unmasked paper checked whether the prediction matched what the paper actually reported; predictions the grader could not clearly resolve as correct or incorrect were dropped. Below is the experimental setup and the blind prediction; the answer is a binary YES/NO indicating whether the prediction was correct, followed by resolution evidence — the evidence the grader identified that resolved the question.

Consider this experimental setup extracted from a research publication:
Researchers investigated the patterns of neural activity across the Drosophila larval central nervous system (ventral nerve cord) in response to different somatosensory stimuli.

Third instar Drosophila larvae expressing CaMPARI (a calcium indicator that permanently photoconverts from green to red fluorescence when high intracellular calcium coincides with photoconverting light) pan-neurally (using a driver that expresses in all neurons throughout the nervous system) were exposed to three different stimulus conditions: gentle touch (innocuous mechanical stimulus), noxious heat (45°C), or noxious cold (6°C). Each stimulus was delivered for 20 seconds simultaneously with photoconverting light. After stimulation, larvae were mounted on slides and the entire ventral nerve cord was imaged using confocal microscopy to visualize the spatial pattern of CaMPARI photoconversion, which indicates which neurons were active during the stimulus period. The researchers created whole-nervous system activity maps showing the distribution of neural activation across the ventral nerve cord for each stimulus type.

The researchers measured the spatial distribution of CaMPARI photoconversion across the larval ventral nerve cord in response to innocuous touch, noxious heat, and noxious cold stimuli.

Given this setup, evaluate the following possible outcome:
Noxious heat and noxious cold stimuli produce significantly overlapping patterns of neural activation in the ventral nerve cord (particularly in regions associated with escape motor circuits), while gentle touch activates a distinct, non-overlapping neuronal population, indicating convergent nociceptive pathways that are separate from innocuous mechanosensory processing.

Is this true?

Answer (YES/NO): NO